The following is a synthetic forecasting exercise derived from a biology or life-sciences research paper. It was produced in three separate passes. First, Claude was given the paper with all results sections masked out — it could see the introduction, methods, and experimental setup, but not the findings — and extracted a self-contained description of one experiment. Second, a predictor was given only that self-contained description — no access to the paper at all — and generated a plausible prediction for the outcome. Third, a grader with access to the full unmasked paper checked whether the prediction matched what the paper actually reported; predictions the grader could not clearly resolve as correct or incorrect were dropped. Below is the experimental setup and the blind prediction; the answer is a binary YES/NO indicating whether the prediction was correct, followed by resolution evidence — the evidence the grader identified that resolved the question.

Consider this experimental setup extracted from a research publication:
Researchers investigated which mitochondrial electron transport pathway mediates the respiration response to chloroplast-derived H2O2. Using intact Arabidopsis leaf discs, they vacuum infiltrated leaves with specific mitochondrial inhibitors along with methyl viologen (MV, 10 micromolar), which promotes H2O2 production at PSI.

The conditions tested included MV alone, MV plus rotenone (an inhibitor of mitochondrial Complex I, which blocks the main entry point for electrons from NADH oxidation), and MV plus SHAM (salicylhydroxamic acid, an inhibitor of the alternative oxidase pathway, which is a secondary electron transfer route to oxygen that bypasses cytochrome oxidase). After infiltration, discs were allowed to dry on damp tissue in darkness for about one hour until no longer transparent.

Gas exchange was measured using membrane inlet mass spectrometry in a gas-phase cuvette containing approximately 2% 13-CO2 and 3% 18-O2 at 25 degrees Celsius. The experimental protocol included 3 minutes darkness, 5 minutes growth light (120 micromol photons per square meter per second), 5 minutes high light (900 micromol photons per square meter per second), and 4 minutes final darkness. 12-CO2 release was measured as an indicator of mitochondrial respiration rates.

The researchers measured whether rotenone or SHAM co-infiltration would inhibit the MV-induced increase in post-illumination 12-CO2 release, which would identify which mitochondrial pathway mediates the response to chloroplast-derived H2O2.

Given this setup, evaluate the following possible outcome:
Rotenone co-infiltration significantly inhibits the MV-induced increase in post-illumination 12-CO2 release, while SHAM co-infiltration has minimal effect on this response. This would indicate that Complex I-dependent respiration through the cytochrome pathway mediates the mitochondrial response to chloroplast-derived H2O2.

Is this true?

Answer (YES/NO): NO